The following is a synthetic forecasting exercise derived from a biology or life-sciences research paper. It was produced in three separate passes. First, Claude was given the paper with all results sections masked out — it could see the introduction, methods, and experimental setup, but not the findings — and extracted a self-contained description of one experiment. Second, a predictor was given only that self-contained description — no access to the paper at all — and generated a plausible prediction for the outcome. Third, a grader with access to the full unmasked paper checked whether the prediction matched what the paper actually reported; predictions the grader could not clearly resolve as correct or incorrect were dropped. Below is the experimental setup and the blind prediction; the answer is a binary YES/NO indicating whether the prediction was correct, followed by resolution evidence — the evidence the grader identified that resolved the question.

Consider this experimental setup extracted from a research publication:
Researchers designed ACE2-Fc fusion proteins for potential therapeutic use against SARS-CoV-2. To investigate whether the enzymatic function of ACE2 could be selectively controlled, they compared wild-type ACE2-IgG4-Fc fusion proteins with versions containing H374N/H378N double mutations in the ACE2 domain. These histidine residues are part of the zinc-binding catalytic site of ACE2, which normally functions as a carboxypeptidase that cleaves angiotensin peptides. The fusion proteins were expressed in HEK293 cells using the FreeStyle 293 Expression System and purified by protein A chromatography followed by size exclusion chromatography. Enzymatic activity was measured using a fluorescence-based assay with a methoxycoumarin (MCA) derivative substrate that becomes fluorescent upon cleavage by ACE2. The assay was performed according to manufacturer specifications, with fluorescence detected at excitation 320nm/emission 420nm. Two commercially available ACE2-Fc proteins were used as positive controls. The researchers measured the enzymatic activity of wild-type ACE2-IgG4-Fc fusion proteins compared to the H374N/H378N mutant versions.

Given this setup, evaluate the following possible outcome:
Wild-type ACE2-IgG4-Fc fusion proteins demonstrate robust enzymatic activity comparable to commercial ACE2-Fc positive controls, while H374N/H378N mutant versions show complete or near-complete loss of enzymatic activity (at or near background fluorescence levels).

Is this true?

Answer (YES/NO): YES